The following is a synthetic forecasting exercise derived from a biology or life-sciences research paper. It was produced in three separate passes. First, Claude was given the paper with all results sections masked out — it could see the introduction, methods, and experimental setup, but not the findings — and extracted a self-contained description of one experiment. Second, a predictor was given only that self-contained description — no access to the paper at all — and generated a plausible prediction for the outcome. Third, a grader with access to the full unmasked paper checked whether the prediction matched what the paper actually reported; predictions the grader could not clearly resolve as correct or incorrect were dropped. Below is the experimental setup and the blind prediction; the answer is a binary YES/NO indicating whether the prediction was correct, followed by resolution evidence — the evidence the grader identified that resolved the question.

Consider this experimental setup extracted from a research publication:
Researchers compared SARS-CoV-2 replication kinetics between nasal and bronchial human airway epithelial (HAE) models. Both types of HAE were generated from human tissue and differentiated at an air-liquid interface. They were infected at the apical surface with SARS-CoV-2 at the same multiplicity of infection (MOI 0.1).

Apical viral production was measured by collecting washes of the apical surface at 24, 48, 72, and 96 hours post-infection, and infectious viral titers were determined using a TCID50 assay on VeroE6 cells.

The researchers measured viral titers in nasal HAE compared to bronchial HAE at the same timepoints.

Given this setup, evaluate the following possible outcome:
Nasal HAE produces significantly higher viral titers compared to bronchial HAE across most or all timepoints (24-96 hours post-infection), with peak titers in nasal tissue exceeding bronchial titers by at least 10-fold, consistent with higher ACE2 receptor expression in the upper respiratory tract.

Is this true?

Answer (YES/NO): NO